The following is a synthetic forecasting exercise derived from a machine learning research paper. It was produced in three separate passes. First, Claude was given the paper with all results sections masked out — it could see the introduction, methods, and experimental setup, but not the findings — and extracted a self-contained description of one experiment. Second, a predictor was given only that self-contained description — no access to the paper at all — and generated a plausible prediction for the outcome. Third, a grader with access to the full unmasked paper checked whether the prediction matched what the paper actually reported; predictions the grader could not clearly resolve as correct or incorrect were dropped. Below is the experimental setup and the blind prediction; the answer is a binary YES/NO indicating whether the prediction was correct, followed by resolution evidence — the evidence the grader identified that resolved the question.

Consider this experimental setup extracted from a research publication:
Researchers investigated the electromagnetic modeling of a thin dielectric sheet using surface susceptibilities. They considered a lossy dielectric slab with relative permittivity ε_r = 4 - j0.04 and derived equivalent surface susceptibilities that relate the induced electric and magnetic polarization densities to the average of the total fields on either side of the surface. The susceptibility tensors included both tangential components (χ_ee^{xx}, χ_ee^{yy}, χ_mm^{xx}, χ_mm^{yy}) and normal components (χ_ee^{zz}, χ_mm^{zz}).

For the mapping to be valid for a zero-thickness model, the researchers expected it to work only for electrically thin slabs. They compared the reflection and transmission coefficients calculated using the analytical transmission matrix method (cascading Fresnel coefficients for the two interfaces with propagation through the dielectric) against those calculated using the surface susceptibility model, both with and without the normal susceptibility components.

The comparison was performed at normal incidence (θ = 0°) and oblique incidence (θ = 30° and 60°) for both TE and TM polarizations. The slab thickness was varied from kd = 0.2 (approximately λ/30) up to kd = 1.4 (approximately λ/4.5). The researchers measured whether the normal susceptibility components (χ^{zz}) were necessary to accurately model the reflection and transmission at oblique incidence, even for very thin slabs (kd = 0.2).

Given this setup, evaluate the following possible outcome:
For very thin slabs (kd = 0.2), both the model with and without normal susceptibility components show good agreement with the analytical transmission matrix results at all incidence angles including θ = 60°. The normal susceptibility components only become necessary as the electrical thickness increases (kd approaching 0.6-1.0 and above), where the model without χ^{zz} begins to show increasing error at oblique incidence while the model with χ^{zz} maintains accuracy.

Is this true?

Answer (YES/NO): NO